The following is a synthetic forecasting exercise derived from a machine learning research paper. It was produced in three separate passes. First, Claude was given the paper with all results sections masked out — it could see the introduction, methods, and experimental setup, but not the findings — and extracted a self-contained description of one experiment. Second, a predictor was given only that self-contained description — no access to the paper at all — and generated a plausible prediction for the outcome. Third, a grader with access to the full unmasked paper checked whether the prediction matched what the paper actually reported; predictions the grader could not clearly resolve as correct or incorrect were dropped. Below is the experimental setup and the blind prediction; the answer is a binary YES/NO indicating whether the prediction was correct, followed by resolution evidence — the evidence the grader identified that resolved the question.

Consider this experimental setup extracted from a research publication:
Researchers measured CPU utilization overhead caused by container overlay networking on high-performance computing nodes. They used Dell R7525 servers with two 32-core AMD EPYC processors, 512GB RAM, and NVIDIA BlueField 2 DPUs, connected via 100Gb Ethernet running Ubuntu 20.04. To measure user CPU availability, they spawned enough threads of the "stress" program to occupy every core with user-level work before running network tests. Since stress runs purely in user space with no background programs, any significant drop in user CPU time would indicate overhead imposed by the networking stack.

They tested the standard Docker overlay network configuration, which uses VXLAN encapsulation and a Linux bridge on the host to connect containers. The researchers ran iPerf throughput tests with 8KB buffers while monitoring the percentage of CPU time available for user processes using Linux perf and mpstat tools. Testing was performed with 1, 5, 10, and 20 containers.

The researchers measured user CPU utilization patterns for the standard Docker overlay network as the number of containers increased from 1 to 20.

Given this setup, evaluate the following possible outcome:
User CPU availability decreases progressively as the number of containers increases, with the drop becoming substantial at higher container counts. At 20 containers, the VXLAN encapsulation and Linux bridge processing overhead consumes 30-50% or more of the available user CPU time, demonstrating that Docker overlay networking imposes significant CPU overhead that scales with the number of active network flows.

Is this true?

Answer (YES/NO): NO